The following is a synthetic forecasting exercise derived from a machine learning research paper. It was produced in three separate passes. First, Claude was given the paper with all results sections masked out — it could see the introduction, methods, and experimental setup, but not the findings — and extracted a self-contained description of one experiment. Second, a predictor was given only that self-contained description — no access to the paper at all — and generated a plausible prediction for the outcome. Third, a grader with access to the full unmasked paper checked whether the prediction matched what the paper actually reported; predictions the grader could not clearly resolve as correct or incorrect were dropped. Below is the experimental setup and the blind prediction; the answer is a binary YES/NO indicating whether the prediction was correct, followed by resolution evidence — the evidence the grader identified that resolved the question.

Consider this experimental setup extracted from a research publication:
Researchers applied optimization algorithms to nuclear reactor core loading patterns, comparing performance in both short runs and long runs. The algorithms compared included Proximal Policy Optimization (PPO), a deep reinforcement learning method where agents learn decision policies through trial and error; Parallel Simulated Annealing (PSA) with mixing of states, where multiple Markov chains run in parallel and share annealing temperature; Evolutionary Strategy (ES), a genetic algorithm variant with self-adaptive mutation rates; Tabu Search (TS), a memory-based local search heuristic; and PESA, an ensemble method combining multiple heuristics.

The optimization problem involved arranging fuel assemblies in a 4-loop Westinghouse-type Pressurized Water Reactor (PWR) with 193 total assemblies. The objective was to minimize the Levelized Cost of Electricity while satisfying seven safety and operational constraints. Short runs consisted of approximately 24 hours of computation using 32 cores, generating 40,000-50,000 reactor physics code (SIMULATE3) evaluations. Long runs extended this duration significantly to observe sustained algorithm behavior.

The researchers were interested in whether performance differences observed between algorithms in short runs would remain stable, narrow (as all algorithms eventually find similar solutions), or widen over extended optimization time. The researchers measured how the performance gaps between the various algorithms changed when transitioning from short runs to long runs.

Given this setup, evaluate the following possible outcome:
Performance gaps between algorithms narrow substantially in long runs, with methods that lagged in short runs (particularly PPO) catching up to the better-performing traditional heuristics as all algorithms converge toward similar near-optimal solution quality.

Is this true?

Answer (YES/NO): NO